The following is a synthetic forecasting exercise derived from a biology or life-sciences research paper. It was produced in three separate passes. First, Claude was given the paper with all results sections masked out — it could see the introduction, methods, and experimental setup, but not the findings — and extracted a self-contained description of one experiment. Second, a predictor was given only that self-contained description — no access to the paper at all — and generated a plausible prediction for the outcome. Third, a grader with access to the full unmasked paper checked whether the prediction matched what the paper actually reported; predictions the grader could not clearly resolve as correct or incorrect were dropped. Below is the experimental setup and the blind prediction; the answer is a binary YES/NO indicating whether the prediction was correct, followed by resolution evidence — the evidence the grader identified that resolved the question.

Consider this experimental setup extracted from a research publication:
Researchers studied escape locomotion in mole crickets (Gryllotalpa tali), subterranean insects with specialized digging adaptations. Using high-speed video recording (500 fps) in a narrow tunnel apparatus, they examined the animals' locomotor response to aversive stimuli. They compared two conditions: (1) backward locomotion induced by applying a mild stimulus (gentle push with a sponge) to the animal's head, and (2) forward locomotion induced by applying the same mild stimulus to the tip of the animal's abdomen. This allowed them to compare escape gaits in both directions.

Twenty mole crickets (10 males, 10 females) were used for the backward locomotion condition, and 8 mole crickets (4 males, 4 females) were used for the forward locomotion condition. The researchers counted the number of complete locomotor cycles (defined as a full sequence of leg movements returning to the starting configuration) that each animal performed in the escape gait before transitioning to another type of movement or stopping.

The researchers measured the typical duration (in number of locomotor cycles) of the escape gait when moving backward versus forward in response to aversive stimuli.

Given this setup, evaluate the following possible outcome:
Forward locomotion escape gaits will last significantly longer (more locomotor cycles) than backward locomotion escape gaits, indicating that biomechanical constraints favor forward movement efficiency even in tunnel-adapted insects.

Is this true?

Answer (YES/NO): NO